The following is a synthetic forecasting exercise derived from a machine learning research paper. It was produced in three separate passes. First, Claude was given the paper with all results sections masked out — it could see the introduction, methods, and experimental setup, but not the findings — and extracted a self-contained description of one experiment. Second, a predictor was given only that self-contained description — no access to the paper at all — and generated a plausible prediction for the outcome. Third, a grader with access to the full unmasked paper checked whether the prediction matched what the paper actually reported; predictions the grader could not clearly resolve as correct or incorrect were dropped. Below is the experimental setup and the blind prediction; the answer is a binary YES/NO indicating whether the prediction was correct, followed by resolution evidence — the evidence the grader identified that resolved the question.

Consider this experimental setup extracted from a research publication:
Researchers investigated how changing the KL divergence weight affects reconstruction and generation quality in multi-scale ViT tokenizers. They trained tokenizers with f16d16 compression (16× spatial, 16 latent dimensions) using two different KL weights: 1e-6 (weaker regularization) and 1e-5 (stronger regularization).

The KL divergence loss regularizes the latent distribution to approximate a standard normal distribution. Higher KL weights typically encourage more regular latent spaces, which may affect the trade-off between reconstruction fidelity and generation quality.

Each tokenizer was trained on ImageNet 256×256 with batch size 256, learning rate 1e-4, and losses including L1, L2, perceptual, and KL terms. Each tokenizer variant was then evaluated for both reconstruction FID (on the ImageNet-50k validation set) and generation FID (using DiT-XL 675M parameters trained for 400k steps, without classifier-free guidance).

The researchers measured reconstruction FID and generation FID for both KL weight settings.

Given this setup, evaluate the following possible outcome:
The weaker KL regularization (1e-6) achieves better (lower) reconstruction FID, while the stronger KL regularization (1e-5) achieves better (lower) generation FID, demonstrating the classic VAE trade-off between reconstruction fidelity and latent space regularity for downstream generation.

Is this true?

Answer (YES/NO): NO